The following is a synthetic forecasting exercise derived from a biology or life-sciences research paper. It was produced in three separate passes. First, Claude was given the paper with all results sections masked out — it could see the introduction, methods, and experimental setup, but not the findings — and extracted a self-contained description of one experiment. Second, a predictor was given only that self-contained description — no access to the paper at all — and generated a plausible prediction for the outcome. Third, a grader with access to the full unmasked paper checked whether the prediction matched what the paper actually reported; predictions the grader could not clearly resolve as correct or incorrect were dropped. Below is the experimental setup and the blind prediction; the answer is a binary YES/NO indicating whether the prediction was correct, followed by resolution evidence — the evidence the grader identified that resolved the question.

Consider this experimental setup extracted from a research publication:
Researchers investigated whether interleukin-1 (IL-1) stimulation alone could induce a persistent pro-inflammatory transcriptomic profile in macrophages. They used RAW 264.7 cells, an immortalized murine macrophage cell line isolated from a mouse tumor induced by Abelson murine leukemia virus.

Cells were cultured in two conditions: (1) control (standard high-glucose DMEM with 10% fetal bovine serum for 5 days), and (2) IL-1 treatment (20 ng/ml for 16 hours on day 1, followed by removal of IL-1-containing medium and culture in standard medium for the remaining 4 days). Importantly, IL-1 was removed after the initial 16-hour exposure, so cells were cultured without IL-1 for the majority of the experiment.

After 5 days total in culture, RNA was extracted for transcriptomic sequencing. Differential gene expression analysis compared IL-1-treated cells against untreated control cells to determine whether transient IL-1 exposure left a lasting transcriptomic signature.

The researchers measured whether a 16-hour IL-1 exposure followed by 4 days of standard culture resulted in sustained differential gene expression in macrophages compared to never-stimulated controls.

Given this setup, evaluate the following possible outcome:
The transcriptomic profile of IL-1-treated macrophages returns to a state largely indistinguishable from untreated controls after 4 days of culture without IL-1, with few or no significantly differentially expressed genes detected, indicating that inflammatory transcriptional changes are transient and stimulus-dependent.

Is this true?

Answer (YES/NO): NO